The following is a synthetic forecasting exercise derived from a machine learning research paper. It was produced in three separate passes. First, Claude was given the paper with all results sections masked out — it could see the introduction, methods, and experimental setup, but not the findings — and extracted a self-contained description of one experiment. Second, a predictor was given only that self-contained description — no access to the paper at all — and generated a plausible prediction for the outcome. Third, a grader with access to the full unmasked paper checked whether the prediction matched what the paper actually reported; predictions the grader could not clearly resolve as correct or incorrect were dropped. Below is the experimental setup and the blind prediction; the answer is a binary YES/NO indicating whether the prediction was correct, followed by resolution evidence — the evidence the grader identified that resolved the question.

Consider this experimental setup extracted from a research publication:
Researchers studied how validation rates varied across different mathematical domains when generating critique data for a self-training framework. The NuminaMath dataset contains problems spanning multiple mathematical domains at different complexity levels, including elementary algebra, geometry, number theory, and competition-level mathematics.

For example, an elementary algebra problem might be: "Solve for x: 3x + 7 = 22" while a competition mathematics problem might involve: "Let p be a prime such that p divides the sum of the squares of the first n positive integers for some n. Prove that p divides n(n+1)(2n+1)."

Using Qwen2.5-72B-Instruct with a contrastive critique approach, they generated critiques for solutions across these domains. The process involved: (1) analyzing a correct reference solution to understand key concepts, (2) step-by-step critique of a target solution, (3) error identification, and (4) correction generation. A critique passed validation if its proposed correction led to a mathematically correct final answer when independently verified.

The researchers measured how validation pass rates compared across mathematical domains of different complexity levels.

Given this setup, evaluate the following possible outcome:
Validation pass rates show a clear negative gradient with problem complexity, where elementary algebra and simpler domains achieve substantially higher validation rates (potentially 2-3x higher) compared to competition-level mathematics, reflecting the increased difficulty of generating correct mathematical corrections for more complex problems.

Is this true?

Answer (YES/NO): YES